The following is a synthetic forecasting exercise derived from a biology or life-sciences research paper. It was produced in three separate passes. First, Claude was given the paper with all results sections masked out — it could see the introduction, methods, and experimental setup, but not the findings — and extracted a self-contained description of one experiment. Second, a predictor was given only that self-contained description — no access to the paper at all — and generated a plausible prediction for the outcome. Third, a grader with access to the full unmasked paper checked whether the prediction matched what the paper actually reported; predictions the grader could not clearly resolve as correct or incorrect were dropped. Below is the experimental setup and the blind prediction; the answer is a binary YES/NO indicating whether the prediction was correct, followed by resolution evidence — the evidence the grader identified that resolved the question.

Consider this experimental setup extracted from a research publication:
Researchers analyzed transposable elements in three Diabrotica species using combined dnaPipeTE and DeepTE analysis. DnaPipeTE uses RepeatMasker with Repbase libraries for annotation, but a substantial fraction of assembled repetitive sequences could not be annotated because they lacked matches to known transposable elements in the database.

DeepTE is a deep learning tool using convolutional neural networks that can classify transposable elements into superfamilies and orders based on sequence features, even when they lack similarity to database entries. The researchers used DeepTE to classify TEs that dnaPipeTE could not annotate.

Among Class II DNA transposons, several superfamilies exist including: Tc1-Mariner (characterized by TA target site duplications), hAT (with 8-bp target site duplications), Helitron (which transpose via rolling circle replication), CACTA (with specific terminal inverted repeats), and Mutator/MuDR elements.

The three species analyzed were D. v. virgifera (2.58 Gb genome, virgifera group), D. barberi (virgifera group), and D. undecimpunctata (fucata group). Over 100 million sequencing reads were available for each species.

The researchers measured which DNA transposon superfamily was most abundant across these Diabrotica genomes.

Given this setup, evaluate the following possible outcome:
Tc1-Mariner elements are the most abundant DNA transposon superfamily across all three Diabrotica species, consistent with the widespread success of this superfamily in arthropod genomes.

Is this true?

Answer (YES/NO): YES